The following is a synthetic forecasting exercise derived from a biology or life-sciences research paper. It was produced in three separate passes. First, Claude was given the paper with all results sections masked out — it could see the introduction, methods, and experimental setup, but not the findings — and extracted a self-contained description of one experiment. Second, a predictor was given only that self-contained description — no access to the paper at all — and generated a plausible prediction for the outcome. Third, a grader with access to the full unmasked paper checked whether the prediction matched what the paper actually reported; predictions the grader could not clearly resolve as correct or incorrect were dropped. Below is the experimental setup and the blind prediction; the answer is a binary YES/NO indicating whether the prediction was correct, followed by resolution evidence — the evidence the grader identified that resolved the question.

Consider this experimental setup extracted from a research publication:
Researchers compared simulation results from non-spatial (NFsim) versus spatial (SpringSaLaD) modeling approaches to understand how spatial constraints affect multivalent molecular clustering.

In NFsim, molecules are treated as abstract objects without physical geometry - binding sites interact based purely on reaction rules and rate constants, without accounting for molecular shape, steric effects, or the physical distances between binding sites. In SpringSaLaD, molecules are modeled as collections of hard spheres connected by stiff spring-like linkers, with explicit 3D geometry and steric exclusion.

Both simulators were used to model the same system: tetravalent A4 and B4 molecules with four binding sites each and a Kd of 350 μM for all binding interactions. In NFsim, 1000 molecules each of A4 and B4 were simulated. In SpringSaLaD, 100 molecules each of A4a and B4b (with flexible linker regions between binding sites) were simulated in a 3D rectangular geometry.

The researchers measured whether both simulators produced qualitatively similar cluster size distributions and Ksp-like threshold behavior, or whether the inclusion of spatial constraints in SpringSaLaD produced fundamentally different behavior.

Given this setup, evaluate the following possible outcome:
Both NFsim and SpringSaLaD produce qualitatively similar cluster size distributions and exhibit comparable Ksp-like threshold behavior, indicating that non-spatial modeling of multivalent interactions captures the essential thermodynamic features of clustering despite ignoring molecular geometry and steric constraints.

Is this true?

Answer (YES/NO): YES